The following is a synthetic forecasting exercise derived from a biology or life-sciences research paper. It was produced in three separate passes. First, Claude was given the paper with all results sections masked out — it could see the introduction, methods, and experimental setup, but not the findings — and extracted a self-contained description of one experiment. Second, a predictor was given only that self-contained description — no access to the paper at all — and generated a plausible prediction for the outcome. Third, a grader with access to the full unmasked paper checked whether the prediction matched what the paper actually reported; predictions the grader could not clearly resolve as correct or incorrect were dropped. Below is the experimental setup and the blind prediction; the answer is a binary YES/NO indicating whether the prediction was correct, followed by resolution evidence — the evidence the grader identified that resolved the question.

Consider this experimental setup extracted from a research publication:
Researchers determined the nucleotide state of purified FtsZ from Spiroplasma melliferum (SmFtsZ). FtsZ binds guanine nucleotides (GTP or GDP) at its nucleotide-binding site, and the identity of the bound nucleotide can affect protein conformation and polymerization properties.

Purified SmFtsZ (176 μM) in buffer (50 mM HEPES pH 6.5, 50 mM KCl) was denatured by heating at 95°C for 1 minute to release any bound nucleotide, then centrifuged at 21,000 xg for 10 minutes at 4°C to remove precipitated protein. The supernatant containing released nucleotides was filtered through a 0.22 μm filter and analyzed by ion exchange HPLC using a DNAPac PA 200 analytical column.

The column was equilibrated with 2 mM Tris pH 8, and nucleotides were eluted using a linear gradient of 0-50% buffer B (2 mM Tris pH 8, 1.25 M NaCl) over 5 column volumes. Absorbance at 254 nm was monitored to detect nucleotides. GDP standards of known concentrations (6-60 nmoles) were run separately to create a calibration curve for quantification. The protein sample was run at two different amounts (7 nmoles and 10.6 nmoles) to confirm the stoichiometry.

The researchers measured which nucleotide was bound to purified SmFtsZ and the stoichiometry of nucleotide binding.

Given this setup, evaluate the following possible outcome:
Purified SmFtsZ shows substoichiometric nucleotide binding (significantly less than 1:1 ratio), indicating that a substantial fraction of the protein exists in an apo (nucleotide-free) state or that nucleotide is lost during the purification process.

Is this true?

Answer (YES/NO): NO